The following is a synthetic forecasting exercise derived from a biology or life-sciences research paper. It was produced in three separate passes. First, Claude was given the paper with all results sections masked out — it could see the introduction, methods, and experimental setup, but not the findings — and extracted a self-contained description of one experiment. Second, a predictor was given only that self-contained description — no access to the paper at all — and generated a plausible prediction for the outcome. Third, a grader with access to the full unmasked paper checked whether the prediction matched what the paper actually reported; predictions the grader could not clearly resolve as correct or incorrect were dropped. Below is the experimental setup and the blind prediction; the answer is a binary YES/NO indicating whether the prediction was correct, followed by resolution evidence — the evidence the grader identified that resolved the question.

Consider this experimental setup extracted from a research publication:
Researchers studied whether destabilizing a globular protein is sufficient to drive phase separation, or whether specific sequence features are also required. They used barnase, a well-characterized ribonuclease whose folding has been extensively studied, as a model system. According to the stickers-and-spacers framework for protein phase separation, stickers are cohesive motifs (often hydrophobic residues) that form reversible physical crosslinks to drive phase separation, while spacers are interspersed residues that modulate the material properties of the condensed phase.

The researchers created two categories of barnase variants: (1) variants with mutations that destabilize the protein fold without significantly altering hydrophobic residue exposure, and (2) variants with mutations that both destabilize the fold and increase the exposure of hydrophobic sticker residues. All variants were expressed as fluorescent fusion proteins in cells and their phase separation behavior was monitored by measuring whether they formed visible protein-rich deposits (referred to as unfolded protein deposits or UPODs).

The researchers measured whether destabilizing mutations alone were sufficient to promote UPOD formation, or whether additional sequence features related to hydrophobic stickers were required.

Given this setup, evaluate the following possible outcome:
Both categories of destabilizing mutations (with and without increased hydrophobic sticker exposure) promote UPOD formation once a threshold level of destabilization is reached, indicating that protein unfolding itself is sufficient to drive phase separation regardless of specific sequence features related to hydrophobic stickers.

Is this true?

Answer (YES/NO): NO